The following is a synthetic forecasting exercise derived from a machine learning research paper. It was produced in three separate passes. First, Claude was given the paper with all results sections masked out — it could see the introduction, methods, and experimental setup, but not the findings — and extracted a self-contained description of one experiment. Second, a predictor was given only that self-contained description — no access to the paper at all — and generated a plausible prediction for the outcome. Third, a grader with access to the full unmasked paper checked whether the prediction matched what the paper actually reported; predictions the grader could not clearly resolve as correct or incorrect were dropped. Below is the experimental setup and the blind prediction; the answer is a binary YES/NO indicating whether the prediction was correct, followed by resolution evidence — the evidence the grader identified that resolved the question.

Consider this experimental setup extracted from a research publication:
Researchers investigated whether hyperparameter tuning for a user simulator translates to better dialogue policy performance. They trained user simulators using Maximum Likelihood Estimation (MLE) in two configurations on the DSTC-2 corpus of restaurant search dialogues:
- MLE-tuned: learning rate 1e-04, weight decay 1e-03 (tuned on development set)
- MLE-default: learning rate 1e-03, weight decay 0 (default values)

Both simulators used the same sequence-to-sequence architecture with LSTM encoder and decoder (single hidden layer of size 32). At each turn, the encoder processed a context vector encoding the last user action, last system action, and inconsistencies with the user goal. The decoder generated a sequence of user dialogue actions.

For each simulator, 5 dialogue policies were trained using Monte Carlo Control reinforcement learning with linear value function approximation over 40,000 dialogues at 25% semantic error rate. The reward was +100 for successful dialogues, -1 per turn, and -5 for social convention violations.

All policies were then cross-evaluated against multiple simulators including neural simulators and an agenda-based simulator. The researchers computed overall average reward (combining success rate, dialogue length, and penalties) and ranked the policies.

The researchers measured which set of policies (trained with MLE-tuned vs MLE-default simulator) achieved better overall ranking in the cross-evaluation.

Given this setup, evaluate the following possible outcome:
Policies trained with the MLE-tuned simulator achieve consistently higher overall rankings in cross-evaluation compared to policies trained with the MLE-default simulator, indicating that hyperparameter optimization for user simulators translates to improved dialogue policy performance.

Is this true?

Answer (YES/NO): YES